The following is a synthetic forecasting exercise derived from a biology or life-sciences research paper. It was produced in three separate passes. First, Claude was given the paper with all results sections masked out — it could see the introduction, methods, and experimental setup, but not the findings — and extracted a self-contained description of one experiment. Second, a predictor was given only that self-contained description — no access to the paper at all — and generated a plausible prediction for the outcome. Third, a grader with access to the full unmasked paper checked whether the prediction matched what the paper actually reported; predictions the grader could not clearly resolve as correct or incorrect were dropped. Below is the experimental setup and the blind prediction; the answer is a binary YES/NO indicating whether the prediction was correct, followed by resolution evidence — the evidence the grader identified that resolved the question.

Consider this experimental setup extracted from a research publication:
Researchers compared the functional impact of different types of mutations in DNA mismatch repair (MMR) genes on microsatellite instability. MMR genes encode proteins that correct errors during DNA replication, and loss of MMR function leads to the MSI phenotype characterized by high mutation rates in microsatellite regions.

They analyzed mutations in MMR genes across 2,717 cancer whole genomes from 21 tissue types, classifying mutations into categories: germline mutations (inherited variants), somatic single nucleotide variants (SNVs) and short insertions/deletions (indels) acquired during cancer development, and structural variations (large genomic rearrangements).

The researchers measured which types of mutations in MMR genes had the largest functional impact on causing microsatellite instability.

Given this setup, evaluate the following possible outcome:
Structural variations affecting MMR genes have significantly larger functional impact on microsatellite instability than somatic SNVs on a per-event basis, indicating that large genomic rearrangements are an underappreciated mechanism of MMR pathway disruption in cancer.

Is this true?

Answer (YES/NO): NO